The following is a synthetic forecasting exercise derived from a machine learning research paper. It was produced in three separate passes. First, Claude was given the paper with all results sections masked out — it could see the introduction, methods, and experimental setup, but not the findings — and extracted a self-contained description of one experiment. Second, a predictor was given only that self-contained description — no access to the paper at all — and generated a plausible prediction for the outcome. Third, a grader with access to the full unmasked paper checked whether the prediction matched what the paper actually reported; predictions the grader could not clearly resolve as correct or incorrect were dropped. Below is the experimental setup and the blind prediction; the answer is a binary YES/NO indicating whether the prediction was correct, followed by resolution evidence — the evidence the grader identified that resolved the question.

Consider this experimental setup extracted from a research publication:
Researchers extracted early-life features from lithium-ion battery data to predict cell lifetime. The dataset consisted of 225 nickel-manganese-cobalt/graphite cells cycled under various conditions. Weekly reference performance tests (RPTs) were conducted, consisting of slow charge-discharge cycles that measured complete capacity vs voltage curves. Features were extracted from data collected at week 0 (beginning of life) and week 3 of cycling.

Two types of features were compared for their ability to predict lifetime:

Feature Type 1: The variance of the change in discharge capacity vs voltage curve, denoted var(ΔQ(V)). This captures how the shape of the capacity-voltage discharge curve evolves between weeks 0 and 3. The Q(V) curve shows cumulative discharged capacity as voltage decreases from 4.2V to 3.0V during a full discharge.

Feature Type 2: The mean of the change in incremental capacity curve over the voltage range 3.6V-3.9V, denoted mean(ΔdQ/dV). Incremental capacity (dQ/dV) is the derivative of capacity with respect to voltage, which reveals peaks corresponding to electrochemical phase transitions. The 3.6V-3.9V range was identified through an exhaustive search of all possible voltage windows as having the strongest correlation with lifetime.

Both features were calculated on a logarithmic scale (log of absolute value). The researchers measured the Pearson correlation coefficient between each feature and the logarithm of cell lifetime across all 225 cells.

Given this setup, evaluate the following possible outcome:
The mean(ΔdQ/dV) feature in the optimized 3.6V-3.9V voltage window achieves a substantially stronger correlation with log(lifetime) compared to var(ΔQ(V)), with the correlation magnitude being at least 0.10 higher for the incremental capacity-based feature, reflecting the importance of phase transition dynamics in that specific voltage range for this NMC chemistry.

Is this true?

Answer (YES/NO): YES